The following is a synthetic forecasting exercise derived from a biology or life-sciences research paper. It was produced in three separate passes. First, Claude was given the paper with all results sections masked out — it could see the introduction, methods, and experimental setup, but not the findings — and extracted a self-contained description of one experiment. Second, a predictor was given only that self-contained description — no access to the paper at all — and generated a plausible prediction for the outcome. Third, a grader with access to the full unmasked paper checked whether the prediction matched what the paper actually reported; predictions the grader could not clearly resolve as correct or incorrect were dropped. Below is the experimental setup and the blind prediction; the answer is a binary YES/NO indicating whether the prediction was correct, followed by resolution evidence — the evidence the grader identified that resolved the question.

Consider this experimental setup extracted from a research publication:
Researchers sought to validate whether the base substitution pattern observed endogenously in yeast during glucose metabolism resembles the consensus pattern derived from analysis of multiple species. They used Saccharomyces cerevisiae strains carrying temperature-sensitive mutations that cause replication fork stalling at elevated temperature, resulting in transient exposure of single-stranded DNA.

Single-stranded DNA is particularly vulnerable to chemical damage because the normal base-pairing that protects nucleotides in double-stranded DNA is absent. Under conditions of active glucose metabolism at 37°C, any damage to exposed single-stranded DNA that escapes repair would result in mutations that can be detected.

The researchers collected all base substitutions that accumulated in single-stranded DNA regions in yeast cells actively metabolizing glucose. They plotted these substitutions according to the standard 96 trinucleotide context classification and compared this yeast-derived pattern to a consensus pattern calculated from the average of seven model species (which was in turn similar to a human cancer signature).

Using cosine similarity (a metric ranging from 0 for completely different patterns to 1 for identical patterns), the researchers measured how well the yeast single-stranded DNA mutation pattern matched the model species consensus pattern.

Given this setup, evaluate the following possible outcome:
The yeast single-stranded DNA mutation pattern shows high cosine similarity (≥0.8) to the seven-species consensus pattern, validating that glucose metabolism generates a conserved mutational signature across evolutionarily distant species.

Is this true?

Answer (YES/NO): YES